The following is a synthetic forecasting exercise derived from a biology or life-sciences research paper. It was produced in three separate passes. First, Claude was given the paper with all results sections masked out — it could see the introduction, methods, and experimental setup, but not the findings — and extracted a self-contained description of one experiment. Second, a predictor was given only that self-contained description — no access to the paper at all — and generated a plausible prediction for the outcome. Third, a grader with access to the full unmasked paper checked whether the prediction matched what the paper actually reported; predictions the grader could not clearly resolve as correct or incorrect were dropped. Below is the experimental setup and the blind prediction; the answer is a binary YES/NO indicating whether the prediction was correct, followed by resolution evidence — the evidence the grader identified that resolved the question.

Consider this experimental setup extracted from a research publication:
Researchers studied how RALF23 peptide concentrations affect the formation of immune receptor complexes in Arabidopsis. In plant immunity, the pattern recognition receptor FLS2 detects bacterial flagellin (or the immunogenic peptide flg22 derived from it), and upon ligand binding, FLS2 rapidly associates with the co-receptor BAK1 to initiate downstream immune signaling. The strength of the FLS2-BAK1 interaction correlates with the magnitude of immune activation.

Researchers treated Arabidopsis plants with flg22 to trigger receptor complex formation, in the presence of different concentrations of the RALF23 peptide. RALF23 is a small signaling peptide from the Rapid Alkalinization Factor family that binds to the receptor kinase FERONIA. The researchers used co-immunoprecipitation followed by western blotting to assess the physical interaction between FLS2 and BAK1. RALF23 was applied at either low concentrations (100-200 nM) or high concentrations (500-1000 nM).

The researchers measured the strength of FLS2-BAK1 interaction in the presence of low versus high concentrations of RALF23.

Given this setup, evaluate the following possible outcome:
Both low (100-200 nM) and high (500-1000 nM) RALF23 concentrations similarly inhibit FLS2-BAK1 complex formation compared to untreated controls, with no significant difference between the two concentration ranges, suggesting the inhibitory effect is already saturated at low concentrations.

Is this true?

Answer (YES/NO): NO